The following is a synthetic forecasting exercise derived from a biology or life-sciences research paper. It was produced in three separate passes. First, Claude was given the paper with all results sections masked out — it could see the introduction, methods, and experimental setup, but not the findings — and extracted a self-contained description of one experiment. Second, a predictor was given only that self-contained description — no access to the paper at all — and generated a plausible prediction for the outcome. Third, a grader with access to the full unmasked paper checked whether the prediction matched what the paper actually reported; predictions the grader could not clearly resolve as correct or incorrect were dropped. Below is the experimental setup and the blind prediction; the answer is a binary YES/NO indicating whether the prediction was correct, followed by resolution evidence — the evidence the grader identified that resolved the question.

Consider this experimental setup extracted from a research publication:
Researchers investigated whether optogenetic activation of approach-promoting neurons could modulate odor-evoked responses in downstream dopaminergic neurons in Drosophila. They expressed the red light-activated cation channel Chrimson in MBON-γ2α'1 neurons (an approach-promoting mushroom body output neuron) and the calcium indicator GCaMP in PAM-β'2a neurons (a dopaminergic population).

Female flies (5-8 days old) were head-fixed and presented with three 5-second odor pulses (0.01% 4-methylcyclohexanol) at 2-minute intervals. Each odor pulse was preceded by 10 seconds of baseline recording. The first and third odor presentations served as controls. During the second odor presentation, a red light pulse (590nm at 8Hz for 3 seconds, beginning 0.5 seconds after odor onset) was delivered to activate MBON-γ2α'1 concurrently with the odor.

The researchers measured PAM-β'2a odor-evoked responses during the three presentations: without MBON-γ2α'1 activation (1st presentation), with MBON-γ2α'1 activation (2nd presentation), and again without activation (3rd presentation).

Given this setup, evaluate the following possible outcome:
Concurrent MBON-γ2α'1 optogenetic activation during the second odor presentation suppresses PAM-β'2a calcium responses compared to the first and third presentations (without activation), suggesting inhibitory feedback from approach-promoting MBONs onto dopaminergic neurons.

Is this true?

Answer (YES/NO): NO